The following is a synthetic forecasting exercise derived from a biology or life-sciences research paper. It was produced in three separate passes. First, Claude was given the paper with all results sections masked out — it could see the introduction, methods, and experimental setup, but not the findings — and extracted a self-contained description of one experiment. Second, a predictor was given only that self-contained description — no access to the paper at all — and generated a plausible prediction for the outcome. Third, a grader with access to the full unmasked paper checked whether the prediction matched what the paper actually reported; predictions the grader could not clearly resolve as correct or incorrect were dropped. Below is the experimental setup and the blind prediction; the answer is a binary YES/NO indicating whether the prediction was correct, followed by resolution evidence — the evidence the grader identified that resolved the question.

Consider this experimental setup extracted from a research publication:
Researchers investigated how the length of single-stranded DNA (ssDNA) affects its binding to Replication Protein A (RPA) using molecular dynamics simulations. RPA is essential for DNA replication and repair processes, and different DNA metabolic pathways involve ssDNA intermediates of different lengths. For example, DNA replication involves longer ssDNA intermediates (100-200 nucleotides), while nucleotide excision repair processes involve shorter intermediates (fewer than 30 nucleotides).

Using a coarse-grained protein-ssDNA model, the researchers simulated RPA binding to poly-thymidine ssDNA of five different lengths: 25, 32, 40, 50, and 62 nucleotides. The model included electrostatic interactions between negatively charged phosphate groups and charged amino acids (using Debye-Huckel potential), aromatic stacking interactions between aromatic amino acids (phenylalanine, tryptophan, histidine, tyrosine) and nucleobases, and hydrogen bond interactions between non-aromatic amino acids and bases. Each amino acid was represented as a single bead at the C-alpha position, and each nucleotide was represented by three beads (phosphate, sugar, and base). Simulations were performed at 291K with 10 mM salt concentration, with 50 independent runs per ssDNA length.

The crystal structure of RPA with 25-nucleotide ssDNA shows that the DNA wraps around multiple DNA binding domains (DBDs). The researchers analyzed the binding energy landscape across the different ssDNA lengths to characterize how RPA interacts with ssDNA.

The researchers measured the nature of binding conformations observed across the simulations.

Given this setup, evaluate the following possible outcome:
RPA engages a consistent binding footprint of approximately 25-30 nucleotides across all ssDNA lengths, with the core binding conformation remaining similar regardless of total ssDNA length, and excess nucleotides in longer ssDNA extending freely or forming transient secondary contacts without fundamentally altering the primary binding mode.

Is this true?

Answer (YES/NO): NO